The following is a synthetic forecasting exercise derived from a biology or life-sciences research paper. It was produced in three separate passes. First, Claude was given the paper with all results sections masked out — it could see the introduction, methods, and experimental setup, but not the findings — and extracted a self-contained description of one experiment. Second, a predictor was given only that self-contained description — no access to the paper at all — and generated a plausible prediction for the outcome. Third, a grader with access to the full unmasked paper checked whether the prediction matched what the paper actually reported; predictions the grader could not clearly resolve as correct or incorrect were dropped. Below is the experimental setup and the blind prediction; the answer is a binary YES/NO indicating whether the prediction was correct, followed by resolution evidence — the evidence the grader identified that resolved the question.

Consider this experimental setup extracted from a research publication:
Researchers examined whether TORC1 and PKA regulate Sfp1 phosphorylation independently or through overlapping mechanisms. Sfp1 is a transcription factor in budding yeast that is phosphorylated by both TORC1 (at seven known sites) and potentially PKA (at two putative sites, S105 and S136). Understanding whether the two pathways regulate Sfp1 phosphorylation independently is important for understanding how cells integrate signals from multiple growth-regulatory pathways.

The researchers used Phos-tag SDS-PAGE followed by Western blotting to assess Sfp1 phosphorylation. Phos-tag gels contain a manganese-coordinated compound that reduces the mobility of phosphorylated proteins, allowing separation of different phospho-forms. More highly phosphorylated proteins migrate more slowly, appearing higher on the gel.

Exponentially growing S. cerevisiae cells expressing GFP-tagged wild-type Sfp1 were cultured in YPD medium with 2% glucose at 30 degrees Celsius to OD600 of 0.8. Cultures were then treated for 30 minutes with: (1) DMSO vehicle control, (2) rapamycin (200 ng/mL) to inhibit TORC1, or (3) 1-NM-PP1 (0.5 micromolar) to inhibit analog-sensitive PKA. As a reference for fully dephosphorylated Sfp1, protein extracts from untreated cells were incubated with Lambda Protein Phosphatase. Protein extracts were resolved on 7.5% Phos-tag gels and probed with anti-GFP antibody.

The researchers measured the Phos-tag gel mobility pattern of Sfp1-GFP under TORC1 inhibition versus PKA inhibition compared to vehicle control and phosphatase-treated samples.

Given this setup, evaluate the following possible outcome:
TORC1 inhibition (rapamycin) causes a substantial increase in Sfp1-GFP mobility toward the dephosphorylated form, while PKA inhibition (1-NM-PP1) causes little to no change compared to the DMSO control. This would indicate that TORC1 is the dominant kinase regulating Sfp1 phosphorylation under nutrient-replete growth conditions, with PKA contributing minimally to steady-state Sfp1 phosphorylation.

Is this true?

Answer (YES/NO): NO